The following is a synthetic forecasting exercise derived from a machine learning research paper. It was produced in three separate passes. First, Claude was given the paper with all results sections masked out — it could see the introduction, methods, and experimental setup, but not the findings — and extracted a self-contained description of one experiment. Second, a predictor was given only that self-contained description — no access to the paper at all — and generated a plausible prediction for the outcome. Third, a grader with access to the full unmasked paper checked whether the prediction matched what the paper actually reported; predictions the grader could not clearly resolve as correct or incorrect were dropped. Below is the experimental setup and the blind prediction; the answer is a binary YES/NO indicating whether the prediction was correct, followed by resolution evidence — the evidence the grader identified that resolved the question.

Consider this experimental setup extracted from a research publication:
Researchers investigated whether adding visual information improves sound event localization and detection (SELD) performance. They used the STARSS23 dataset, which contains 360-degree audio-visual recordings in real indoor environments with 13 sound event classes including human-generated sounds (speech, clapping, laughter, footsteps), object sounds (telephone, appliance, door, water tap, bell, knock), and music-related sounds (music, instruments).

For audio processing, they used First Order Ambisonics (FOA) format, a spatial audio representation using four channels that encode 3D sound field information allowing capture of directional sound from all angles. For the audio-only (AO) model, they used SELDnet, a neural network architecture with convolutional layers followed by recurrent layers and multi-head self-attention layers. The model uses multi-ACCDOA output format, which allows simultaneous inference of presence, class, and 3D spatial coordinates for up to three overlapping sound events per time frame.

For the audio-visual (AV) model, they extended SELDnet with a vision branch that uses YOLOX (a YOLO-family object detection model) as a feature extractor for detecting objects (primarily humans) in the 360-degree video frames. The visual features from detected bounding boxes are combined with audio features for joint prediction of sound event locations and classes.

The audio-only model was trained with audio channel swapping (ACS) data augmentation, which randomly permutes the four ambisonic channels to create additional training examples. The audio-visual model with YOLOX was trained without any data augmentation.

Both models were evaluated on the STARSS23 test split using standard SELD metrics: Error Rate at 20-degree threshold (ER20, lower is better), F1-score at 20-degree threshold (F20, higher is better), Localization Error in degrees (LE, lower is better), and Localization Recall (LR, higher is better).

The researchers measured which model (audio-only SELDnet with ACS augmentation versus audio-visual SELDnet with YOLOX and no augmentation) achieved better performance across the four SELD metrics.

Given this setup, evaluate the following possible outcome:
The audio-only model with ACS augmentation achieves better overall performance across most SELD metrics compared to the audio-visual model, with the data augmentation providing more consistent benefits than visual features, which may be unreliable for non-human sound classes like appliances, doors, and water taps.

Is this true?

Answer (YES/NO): YES